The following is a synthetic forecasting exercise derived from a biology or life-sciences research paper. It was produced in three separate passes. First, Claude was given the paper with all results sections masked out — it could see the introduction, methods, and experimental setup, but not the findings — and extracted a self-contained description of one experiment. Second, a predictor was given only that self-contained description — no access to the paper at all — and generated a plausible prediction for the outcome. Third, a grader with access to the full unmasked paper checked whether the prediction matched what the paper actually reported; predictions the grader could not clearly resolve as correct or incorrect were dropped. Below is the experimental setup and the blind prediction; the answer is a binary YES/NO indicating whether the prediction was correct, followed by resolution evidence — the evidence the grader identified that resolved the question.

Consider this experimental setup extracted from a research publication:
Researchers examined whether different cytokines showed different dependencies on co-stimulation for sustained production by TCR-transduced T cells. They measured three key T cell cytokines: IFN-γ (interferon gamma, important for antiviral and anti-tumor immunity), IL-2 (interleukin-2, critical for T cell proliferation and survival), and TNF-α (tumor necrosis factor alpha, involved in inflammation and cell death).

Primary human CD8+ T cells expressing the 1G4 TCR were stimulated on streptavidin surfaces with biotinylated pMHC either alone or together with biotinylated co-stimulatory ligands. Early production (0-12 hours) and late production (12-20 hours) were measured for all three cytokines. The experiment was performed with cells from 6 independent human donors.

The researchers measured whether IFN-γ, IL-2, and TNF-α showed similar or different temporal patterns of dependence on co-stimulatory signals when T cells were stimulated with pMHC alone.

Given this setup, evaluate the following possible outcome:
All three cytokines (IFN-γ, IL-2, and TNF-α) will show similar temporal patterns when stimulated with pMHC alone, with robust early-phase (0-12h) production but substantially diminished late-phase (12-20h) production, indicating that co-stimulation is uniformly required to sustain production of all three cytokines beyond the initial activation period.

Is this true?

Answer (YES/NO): YES